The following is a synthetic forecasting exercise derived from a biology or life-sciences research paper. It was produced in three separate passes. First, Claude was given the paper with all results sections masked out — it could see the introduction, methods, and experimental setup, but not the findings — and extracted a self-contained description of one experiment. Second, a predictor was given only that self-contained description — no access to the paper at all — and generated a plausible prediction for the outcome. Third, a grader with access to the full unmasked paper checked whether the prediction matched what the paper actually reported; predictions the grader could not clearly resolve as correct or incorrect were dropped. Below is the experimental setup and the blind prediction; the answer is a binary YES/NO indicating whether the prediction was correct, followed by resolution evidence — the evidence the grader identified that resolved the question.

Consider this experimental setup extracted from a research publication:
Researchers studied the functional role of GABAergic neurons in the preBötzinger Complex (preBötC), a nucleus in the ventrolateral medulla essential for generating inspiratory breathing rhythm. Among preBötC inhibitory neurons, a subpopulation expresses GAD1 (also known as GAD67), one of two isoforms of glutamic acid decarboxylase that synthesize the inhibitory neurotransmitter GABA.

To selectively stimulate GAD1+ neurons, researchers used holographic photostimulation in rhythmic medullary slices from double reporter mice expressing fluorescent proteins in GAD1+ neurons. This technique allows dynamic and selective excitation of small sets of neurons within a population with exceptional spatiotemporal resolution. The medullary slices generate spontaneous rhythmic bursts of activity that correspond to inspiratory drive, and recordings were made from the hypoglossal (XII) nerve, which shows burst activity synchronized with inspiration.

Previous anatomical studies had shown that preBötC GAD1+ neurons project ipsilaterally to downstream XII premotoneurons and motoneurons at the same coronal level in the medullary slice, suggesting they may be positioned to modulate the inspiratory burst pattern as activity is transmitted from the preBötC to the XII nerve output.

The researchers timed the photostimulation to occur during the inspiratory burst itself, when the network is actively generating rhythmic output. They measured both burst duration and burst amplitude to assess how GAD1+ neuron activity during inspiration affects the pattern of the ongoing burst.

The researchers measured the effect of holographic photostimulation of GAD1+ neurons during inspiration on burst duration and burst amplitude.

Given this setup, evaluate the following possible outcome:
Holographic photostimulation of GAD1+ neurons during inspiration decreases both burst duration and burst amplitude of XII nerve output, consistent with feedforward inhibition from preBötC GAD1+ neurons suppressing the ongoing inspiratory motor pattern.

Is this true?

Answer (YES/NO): NO